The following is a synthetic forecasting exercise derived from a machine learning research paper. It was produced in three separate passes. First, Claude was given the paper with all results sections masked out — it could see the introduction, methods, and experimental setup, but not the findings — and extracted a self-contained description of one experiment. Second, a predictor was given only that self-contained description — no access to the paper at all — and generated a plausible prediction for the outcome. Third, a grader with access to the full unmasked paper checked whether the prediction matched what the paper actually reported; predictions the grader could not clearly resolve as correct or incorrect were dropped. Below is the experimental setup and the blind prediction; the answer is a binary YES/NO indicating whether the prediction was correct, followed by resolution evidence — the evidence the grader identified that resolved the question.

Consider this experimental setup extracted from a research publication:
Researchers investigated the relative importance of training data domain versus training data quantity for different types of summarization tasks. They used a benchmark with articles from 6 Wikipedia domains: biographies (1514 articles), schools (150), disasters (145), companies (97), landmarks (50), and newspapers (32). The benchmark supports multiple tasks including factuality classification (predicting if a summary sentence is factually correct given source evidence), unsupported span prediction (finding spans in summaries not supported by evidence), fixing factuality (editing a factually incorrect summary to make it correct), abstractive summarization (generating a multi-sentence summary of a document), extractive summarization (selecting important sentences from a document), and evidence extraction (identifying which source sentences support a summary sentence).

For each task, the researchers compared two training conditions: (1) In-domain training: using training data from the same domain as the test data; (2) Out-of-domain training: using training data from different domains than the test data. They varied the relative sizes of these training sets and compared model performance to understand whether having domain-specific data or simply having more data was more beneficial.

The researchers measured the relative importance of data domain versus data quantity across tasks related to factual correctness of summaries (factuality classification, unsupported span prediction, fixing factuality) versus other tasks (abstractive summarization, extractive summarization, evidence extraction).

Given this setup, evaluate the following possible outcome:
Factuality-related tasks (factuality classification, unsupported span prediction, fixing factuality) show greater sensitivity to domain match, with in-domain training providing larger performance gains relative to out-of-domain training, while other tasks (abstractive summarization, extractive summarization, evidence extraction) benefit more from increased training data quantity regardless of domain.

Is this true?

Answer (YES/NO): NO